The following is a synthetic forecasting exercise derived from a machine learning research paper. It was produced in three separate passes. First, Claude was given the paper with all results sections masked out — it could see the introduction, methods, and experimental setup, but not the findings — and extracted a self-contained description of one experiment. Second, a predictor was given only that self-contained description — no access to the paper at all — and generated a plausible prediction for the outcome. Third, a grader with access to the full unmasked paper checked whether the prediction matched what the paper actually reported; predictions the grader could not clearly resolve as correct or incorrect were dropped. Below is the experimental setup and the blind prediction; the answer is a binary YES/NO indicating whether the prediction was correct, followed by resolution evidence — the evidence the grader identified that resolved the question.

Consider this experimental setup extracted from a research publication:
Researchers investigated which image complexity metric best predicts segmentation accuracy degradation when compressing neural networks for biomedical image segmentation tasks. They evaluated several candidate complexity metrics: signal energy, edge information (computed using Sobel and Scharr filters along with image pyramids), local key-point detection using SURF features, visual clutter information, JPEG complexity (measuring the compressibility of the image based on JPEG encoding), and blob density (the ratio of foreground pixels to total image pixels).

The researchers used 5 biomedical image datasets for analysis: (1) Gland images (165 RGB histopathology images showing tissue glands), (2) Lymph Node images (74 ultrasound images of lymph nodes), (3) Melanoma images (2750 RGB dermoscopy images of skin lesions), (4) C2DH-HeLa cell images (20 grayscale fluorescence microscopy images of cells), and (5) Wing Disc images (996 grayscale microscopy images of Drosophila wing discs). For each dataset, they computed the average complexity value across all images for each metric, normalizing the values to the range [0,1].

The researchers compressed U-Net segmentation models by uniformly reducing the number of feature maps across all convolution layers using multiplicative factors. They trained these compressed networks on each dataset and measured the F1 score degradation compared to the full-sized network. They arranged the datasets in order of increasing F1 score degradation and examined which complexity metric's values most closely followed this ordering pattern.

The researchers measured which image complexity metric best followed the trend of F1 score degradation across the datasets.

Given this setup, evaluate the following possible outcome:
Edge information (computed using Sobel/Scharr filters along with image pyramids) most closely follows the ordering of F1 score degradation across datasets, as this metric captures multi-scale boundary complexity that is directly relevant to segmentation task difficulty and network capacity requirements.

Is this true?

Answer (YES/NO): NO